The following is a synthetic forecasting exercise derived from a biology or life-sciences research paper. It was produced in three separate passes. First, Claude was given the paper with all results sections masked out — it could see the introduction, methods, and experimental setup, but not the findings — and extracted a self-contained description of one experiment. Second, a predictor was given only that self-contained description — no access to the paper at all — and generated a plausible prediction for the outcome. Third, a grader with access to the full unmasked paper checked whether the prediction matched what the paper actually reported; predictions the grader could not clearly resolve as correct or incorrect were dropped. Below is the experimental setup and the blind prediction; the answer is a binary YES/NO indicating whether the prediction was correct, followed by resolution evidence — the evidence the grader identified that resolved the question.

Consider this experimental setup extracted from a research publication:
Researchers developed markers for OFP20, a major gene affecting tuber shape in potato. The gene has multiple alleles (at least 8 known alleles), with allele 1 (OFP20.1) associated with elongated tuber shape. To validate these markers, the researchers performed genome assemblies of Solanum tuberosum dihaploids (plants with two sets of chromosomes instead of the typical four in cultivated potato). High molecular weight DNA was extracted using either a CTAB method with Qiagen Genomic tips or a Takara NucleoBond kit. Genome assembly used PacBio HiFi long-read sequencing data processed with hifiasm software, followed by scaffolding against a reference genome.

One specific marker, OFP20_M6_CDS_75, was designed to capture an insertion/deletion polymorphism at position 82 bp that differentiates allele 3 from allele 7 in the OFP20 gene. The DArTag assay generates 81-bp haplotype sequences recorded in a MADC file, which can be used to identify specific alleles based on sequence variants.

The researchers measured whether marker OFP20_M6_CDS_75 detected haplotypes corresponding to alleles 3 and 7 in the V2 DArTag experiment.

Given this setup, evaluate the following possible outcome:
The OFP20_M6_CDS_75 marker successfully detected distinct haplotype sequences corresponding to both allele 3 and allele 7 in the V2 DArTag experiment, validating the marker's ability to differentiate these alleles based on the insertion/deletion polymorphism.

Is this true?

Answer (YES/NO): NO